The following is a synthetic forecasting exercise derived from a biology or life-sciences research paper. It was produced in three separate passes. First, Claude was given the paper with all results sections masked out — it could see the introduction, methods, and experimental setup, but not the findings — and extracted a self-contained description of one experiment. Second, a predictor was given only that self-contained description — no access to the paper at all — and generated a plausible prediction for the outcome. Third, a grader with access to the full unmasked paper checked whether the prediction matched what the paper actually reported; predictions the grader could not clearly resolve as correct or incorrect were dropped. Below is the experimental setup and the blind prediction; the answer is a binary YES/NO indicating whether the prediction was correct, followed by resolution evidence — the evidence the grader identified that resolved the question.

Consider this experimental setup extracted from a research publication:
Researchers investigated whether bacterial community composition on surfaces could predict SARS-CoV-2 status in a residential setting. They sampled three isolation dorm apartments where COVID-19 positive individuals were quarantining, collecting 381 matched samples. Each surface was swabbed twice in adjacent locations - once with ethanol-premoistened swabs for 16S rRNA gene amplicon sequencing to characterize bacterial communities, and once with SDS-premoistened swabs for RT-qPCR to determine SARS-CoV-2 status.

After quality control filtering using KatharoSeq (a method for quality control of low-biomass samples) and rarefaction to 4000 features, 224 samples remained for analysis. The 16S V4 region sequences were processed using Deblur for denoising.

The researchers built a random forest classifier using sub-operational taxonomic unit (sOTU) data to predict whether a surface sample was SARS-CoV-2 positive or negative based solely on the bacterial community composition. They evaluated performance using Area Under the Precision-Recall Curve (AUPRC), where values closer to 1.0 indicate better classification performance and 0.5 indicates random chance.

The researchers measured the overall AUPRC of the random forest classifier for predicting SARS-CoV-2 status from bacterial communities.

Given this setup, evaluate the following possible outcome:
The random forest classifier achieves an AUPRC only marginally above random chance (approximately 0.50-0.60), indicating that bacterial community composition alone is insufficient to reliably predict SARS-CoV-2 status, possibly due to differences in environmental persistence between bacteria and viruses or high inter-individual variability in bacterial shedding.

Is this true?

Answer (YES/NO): NO